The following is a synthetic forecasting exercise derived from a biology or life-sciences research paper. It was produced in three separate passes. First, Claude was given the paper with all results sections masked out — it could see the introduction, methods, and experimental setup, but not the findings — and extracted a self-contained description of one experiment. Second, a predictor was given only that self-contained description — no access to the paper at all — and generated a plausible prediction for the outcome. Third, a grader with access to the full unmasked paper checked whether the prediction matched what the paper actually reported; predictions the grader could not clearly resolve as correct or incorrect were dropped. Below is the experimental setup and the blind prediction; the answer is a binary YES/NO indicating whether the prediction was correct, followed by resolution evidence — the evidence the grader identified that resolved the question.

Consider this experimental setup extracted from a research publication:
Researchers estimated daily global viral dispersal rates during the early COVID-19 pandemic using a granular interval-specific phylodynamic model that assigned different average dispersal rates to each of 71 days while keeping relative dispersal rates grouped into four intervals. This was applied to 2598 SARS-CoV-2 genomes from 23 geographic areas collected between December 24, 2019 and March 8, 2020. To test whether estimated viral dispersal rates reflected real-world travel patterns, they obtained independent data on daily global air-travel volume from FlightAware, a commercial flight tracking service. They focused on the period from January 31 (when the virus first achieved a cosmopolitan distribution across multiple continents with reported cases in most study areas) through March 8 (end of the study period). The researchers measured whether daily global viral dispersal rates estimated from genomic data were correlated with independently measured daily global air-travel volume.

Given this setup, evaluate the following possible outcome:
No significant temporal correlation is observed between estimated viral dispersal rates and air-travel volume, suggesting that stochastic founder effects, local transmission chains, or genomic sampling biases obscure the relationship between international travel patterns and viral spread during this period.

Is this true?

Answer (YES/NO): NO